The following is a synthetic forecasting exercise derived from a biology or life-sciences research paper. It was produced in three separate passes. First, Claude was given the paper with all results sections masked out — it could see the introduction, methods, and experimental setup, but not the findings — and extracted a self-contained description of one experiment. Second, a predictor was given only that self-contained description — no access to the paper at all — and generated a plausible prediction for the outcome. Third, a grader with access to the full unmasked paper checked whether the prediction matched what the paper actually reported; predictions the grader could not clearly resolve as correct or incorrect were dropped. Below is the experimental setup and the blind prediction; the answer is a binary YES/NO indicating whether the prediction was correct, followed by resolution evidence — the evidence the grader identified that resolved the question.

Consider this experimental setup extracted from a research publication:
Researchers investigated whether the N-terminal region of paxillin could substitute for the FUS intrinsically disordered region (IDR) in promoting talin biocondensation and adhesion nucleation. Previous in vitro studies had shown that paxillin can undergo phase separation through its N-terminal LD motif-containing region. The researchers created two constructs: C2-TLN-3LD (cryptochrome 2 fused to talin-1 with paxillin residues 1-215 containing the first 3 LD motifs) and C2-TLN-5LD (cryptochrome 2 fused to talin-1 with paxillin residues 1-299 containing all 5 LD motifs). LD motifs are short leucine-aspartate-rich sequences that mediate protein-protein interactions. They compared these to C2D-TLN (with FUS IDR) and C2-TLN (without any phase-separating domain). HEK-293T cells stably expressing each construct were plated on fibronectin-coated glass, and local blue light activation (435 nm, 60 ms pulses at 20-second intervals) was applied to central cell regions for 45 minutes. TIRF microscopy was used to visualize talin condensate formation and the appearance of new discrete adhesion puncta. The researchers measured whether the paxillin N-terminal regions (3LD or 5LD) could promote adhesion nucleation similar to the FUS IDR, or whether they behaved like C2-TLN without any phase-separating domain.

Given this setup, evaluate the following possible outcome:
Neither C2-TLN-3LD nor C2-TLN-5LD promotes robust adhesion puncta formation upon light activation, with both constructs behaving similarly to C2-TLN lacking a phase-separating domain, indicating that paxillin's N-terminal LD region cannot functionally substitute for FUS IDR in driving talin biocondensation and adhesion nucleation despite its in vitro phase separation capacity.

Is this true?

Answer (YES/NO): NO